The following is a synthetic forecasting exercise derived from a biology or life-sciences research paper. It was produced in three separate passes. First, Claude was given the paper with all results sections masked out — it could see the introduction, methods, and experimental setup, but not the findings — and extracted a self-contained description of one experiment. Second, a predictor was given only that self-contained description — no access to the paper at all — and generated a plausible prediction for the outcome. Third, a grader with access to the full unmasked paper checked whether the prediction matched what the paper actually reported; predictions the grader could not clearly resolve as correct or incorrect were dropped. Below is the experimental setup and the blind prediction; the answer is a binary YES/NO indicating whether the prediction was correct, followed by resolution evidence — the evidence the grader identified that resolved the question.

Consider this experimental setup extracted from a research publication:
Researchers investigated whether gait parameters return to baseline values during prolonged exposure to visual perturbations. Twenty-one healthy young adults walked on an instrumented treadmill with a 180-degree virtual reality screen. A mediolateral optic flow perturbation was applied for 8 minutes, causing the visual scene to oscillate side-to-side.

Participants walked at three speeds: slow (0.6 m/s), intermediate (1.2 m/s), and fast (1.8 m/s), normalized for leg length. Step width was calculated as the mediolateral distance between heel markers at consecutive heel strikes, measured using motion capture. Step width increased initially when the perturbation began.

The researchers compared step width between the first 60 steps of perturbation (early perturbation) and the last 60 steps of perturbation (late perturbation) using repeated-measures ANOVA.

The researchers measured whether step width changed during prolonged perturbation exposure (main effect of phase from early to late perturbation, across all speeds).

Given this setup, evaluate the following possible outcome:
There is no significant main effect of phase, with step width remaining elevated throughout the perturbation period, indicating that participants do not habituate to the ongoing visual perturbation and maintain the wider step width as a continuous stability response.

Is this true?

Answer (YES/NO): NO